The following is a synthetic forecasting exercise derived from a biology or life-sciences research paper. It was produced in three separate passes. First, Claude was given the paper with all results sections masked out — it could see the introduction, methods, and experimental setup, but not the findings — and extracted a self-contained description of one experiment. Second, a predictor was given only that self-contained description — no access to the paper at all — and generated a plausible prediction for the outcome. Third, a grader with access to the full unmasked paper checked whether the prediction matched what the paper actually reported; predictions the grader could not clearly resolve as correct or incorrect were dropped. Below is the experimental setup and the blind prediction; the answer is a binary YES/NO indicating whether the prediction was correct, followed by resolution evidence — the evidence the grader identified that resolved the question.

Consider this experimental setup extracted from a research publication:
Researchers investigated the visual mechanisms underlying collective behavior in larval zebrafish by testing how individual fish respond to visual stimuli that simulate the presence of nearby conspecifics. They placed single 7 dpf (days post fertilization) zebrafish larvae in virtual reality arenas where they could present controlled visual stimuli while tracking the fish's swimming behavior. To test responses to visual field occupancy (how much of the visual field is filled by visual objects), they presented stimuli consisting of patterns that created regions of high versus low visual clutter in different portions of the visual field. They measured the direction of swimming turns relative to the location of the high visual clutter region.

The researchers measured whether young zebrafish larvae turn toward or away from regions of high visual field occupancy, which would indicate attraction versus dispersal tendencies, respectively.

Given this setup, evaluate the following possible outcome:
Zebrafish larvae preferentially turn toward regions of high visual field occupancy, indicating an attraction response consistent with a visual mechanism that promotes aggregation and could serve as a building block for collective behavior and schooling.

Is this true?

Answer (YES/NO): NO